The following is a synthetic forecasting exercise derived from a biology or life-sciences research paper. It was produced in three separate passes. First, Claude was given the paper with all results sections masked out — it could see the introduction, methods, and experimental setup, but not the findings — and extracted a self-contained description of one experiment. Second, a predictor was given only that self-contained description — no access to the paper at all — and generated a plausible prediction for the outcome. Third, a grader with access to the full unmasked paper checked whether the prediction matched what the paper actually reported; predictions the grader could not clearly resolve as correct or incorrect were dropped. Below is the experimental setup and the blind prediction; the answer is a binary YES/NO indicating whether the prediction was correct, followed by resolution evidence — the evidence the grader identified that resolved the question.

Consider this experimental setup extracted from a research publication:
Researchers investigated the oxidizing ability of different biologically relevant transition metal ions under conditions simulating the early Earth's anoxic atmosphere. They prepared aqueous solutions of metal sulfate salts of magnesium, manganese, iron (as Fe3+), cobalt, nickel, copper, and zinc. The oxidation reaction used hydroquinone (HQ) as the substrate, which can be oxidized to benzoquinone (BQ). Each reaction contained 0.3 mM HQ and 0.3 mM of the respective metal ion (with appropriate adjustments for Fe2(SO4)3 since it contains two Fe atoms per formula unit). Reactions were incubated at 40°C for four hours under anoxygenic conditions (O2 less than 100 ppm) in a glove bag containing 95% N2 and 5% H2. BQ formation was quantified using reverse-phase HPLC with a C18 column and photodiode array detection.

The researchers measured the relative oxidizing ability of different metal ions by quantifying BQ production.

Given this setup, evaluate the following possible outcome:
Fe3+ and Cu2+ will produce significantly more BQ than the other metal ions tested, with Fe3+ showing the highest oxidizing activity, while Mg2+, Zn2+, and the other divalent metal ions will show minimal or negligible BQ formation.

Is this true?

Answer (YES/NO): YES